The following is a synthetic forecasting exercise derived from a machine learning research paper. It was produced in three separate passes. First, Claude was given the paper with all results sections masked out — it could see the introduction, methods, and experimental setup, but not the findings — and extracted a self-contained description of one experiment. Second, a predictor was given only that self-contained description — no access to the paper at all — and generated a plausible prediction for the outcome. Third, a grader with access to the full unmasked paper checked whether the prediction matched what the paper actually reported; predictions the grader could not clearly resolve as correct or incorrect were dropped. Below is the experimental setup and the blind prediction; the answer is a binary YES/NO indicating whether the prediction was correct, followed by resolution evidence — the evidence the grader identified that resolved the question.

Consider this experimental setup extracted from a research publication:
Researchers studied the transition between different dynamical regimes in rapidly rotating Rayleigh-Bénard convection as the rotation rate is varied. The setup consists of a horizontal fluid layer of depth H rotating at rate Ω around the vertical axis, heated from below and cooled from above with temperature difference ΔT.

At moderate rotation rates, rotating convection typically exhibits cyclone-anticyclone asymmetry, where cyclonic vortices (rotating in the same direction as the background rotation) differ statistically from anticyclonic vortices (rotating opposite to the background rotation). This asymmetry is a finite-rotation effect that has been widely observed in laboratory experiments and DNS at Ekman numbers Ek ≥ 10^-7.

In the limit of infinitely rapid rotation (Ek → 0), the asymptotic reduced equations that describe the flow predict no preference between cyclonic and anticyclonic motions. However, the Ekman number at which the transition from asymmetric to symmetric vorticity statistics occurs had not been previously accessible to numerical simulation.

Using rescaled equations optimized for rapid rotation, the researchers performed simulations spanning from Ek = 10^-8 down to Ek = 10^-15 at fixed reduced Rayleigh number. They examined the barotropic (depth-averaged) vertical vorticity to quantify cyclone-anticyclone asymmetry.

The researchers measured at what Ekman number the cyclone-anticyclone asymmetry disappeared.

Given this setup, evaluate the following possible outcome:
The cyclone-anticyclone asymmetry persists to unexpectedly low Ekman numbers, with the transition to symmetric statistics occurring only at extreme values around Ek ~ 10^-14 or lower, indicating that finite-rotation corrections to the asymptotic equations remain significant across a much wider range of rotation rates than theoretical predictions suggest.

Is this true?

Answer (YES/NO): NO